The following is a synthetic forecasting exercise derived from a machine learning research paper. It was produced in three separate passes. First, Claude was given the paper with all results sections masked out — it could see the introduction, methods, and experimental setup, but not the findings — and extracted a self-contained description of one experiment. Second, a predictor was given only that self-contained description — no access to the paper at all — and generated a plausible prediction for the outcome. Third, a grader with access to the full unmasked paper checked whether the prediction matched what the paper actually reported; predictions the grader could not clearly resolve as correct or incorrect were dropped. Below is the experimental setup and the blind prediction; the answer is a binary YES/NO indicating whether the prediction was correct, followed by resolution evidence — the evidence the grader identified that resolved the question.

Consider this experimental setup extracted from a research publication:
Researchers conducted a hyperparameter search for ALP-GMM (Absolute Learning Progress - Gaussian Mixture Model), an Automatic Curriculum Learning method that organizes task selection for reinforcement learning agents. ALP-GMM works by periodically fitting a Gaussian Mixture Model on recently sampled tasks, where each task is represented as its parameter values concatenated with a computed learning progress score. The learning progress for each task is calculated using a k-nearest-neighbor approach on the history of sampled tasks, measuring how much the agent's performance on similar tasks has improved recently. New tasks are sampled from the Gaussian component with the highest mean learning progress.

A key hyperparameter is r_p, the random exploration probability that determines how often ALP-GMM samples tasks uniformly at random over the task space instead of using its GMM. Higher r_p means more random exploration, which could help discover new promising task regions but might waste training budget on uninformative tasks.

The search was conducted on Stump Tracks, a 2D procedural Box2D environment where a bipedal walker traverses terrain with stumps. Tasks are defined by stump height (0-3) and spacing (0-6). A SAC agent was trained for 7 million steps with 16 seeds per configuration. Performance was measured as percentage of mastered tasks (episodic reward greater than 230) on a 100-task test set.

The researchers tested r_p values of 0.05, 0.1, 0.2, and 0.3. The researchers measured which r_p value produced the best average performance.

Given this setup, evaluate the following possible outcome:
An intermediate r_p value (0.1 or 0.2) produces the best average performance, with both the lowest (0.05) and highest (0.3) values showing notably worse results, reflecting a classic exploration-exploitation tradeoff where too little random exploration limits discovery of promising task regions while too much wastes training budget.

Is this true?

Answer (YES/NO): NO